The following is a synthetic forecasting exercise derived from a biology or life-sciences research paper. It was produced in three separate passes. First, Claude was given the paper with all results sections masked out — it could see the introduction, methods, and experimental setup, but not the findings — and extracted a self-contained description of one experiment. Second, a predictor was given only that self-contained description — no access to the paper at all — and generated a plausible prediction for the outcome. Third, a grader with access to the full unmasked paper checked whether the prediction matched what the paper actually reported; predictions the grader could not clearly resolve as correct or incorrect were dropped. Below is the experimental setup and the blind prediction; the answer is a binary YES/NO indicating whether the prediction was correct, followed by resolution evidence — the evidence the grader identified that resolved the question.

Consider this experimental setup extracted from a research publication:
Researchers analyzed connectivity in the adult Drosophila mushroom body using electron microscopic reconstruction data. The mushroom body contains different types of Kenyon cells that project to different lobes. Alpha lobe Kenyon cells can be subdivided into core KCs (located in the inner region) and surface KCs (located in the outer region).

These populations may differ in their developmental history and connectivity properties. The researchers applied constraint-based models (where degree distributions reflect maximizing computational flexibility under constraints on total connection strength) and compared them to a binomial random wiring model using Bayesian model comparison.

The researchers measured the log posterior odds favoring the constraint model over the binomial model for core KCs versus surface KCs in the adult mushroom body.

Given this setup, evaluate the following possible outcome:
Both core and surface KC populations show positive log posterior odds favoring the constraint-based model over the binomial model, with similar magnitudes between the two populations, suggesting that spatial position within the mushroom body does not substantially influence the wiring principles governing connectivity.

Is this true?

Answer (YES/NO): YES